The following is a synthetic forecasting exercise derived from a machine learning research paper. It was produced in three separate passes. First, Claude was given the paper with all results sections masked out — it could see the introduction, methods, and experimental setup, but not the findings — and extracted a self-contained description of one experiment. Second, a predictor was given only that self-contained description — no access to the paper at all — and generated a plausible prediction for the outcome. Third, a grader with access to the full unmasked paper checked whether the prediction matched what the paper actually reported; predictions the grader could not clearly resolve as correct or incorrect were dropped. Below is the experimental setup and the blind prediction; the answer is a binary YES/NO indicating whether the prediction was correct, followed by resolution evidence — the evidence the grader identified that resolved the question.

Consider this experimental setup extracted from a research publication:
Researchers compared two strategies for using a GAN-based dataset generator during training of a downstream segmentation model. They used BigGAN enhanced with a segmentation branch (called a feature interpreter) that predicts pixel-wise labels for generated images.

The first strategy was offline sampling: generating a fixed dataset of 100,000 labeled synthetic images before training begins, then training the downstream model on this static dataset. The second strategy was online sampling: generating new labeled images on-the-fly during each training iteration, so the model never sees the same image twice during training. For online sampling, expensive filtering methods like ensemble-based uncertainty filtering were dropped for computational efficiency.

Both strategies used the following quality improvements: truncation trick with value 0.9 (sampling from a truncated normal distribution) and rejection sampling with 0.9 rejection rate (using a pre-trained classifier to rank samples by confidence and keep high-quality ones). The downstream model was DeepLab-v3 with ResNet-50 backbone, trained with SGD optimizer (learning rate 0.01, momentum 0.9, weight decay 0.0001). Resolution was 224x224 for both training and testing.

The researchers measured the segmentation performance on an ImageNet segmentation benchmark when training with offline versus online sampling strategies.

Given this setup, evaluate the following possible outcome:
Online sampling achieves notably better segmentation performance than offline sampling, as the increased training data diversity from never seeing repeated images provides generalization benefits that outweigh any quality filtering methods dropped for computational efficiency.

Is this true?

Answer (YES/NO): YES